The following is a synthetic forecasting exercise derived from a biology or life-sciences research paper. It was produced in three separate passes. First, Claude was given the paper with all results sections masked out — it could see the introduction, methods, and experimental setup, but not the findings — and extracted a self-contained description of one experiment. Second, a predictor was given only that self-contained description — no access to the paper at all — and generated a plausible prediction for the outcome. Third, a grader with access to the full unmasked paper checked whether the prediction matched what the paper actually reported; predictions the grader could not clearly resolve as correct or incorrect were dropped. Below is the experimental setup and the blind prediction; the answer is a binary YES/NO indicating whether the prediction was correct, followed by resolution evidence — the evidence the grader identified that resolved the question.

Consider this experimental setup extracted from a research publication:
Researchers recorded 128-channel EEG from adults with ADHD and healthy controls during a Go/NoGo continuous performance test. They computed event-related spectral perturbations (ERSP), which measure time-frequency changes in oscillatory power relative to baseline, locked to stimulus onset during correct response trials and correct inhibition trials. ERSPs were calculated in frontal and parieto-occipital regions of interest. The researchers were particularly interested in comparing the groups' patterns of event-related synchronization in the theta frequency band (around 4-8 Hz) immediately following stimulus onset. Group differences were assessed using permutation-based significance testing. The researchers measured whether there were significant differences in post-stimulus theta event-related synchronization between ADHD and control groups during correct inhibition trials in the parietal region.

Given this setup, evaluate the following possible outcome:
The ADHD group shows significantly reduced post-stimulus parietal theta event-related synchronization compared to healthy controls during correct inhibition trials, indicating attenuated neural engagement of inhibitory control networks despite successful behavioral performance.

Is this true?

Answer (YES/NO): YES